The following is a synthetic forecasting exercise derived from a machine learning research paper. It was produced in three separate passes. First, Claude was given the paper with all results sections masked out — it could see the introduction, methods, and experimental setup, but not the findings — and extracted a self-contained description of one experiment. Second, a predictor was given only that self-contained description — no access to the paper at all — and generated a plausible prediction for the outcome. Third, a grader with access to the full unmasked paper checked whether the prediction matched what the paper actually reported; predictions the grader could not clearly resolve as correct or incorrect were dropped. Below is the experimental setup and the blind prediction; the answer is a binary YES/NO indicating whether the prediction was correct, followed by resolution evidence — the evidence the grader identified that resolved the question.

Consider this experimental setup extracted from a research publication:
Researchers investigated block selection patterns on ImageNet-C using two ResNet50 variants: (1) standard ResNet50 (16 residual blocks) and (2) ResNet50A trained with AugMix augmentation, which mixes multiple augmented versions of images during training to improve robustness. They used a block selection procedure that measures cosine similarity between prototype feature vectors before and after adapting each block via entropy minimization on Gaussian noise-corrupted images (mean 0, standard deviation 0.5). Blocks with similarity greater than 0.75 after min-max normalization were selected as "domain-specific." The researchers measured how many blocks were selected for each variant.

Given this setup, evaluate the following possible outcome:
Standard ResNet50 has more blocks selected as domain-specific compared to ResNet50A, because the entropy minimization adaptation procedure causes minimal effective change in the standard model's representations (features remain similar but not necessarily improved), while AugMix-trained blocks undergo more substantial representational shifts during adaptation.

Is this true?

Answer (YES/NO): NO